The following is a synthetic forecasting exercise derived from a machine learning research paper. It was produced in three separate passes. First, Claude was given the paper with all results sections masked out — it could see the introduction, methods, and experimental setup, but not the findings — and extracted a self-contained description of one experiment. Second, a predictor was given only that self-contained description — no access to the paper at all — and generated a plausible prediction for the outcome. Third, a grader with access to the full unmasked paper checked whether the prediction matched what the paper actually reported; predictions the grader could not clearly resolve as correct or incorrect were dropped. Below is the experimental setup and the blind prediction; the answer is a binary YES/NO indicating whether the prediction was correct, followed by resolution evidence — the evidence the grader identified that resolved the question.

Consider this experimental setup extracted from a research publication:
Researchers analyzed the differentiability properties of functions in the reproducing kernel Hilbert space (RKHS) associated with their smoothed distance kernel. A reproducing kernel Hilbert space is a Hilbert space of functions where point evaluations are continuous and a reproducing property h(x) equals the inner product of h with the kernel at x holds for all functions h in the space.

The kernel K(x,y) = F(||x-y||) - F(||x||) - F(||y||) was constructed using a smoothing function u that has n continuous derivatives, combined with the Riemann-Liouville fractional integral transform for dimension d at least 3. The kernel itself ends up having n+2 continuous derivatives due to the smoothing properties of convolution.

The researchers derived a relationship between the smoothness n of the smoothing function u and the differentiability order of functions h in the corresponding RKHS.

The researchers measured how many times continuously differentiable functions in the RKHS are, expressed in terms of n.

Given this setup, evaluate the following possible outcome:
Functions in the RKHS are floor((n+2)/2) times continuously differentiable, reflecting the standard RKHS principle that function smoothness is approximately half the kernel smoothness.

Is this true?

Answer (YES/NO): YES